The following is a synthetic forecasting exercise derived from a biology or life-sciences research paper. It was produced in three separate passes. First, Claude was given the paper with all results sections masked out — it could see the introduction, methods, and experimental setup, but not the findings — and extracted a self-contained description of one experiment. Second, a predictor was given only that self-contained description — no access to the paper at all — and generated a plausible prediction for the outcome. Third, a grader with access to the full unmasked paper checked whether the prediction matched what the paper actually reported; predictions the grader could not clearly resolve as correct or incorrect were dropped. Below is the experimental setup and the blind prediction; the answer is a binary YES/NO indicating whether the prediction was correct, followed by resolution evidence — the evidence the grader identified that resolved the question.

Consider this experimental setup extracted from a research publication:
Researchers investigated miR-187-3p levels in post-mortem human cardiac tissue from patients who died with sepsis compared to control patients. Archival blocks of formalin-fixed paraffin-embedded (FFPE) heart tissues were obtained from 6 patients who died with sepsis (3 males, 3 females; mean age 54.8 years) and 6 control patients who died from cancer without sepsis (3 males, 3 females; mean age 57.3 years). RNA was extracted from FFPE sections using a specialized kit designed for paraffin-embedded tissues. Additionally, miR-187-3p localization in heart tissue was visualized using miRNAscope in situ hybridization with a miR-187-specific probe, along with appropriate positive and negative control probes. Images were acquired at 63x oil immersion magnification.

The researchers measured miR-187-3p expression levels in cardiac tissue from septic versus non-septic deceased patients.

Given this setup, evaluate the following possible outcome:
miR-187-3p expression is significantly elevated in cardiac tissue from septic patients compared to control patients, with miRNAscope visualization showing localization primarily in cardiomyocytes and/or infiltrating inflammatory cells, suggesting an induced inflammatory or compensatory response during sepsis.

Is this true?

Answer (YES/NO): NO